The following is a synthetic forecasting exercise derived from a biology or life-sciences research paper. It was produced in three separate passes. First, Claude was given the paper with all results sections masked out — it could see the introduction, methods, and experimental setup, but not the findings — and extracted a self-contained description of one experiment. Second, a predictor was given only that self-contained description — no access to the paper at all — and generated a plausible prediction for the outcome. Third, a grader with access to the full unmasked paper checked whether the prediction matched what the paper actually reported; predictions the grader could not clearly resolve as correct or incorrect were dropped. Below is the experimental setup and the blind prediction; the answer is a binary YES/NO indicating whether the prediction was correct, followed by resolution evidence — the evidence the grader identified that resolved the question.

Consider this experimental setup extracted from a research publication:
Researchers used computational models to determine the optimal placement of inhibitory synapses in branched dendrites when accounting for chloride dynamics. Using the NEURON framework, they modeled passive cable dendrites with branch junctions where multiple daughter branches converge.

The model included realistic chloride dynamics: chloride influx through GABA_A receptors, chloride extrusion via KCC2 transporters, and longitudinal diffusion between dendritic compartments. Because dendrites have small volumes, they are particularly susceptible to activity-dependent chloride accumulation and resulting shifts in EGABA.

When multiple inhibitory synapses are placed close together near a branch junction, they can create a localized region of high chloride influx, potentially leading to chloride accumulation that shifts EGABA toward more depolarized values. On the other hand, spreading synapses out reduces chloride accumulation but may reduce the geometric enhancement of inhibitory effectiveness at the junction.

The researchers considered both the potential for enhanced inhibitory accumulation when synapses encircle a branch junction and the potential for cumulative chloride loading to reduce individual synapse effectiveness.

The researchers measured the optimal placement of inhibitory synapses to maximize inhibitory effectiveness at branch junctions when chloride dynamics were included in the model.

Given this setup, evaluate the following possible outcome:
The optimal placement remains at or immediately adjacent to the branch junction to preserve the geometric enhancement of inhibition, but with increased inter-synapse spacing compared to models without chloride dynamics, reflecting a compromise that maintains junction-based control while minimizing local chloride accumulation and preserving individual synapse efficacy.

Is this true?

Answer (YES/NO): NO